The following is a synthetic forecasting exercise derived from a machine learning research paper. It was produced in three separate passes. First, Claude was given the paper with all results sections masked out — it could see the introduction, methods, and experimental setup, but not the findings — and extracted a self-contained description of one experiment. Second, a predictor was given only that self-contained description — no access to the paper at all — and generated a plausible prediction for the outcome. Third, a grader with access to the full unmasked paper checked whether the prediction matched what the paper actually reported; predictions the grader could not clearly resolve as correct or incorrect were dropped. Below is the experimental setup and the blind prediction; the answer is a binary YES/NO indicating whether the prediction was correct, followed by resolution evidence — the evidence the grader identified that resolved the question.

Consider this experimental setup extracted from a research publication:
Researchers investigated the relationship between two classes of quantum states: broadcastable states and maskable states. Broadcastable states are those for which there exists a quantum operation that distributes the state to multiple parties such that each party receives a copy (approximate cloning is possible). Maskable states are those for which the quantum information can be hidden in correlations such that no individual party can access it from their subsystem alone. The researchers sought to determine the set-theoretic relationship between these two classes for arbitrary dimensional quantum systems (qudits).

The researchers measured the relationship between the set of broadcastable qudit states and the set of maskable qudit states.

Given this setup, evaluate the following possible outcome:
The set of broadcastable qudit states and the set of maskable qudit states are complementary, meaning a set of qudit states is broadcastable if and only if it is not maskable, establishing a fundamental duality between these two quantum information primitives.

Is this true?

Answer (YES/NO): NO